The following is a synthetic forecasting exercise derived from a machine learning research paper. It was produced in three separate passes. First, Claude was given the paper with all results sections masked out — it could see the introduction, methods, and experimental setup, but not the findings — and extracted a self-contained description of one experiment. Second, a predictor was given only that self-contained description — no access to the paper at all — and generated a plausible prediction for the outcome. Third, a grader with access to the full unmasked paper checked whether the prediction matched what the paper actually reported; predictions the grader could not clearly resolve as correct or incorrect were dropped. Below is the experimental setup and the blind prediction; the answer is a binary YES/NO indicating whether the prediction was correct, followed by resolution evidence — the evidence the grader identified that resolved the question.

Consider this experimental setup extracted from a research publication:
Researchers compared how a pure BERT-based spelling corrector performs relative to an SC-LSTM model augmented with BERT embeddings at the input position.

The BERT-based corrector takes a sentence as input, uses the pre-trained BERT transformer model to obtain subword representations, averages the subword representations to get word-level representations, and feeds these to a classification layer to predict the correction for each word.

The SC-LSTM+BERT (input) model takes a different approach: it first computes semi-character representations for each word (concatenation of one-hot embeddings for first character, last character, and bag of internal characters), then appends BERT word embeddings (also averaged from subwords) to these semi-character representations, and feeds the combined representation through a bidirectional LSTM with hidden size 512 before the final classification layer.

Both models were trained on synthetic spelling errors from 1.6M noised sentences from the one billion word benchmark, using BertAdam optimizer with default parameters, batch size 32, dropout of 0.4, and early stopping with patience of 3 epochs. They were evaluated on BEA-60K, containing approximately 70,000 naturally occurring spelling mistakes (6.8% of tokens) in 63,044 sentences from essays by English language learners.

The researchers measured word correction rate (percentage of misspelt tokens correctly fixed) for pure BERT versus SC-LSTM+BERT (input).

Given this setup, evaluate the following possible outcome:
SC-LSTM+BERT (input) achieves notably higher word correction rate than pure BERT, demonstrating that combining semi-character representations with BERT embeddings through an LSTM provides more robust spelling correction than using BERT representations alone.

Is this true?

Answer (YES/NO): NO